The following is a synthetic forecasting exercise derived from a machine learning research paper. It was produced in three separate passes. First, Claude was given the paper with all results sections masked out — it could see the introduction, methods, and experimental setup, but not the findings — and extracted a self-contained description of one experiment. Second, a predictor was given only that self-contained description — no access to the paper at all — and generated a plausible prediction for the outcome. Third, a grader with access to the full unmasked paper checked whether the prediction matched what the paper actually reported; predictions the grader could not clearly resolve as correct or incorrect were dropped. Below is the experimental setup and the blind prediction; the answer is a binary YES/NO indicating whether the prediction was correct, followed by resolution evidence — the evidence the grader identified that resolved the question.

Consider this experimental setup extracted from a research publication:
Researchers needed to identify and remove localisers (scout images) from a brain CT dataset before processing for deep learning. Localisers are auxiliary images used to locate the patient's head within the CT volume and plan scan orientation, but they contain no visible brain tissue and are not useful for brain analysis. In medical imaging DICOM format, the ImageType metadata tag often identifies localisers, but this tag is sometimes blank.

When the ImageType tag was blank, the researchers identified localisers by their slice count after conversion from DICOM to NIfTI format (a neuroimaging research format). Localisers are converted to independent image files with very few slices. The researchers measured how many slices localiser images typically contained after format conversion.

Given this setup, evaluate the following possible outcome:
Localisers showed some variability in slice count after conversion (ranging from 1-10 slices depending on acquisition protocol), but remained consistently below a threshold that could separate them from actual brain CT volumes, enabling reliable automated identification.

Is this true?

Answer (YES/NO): NO